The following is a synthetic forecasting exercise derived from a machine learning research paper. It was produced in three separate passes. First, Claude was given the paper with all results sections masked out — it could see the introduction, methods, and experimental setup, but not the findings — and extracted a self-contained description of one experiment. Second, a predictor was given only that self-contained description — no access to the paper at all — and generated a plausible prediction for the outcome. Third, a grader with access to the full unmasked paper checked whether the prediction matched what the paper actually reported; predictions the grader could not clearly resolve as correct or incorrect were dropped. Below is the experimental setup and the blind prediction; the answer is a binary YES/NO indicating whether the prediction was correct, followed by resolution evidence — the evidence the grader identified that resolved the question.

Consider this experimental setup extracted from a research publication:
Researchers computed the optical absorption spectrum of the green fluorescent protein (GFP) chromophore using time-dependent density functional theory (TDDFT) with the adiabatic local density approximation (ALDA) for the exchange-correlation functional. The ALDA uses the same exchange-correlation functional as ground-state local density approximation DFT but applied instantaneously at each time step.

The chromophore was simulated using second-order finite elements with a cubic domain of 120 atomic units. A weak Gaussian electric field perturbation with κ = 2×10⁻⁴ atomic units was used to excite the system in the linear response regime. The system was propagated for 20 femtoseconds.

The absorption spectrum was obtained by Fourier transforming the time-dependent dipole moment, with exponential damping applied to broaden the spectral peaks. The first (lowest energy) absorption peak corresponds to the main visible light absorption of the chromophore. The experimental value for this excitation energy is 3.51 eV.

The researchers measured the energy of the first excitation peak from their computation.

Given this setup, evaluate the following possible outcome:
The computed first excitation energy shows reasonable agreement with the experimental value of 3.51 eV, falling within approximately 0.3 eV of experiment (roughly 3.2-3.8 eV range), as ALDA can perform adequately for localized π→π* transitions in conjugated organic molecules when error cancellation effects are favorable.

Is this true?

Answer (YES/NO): YES